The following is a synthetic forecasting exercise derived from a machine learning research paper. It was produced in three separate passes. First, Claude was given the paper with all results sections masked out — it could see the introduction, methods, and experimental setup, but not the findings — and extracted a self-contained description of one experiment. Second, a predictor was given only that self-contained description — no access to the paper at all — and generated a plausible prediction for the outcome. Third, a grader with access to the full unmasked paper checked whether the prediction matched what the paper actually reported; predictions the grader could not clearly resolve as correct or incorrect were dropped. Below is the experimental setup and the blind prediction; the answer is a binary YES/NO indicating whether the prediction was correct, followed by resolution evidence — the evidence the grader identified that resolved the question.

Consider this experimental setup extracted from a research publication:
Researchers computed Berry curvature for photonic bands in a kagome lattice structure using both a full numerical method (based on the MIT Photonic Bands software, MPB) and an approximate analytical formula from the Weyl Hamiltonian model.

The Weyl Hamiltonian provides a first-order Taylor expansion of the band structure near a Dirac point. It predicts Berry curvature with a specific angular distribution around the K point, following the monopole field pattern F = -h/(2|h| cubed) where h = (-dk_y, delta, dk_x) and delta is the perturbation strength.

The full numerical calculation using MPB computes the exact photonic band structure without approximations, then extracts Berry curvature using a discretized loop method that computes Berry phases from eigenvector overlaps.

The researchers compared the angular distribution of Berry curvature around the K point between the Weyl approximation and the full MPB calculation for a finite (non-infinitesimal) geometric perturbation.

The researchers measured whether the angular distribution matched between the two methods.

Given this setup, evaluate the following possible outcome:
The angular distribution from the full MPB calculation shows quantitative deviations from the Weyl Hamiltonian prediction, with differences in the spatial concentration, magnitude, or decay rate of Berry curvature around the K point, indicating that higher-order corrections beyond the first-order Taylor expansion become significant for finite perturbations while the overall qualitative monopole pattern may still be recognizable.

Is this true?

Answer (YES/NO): YES